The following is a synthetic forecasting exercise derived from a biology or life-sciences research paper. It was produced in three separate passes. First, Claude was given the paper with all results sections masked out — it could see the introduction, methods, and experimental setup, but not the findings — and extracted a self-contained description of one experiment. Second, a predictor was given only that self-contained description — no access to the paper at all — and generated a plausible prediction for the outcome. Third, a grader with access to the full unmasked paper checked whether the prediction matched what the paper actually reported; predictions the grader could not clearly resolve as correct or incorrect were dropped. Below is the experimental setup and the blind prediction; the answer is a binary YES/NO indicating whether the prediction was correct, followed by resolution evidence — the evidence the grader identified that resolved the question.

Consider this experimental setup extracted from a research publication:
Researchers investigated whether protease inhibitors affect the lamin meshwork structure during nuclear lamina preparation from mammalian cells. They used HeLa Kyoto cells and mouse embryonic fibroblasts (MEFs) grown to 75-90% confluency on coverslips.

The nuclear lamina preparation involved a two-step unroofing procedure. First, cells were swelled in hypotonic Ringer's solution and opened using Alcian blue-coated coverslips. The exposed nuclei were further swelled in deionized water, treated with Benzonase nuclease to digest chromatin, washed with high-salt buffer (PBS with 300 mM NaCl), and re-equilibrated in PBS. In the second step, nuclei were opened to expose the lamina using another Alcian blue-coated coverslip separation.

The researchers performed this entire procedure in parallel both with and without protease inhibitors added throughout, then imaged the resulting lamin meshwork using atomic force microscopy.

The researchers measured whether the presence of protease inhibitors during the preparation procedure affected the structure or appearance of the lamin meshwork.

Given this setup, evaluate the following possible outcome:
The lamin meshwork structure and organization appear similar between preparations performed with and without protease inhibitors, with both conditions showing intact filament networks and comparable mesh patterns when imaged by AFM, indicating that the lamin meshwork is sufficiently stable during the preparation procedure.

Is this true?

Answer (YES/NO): YES